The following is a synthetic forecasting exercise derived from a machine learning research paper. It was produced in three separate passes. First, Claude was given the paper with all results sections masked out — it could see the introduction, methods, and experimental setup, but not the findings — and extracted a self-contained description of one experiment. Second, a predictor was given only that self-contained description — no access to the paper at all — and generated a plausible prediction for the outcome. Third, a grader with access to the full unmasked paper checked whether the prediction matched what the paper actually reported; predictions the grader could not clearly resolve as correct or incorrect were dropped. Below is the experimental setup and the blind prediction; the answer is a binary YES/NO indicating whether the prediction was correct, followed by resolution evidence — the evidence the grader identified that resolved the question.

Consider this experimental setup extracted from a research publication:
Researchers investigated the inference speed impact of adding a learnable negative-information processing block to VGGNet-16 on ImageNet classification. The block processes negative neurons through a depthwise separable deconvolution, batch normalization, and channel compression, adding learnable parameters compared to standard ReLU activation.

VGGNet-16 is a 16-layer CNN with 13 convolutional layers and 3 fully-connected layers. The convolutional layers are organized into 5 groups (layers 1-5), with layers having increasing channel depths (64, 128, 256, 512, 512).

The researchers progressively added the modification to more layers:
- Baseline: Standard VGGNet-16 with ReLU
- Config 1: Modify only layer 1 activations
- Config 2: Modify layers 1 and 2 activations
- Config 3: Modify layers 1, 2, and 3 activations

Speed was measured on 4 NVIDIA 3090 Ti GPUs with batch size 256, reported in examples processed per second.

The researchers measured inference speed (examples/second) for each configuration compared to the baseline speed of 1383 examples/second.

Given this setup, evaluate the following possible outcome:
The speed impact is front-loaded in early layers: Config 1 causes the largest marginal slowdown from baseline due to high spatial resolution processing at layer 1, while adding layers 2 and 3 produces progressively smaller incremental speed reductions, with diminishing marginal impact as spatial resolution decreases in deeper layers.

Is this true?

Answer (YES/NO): NO